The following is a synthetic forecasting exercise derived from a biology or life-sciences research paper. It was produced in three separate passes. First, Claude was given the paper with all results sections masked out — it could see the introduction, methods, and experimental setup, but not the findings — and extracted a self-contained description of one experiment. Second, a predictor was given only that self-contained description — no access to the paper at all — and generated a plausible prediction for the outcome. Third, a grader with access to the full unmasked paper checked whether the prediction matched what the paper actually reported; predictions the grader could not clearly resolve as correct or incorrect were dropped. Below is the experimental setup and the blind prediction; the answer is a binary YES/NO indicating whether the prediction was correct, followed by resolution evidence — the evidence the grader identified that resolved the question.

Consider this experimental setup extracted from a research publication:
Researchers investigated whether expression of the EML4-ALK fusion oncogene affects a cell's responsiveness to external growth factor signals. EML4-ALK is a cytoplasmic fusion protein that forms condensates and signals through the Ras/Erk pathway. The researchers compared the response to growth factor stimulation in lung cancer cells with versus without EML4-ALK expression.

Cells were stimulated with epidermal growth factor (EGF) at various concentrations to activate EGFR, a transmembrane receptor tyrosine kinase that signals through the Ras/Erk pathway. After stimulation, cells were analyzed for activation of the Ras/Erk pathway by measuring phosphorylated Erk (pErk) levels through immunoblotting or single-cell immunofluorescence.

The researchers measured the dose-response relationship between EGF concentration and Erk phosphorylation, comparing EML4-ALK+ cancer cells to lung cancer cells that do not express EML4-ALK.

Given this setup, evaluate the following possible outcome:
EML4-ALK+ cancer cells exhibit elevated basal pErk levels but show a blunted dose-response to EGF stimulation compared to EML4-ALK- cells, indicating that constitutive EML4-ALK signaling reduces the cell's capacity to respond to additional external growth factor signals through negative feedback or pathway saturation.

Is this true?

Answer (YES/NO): NO